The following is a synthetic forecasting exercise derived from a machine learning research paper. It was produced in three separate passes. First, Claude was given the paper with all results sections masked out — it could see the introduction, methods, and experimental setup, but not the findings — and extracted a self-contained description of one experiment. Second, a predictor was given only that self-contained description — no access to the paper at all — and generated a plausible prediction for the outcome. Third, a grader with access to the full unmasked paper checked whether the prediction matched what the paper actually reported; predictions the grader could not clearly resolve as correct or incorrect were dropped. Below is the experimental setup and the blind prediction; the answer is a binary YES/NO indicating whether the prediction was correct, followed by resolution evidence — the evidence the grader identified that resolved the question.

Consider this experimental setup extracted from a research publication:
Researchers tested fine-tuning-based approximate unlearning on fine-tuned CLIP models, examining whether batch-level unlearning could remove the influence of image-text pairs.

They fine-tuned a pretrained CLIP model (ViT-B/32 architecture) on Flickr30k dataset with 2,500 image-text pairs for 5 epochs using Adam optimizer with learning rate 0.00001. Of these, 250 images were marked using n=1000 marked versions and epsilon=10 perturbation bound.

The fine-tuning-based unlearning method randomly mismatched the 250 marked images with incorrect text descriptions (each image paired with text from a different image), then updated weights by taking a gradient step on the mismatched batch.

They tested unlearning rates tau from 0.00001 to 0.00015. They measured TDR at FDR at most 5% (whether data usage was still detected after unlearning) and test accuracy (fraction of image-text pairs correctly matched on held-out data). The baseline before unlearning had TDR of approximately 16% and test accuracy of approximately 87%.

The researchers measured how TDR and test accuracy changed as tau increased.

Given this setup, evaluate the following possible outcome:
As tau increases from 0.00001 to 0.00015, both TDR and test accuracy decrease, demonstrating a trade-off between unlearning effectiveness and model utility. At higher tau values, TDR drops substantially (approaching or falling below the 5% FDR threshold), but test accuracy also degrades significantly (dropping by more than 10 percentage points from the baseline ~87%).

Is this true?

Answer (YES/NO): NO